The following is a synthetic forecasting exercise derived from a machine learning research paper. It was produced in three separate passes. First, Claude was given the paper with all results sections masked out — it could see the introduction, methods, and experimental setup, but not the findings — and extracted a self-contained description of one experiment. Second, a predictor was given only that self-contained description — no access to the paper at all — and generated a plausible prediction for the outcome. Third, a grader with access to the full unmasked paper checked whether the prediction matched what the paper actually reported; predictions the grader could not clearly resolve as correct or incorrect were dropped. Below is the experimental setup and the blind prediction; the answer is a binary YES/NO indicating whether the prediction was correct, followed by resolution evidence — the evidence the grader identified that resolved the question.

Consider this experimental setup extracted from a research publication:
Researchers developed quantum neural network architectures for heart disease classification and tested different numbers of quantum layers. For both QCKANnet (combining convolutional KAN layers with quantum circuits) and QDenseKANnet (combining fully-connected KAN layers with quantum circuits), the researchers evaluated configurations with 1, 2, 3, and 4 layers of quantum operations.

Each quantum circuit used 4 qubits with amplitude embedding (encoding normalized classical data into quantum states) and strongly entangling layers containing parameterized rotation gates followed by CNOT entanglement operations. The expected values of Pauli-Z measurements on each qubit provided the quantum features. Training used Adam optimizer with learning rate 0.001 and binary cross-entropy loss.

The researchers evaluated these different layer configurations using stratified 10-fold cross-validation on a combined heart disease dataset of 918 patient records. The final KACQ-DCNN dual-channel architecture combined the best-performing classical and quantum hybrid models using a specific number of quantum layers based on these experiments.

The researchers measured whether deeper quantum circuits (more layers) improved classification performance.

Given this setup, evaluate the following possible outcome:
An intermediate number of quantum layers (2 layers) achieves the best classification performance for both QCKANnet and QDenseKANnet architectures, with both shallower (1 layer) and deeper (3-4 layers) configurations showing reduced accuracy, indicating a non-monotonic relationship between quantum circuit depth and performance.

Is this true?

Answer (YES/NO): NO